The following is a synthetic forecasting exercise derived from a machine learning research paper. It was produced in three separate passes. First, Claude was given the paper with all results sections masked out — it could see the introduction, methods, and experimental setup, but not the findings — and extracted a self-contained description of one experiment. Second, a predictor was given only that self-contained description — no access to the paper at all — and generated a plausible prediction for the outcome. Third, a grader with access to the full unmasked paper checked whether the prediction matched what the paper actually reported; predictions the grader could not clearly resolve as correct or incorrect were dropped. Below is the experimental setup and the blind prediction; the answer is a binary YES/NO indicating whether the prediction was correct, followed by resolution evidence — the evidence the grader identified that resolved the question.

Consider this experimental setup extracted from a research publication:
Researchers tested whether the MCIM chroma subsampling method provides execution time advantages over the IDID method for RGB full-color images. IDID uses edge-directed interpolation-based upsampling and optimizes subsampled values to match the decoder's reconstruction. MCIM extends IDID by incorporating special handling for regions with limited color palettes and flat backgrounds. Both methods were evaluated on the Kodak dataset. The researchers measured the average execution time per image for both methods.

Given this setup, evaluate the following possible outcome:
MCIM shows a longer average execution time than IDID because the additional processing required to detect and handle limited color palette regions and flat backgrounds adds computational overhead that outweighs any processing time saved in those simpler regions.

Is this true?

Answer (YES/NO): NO